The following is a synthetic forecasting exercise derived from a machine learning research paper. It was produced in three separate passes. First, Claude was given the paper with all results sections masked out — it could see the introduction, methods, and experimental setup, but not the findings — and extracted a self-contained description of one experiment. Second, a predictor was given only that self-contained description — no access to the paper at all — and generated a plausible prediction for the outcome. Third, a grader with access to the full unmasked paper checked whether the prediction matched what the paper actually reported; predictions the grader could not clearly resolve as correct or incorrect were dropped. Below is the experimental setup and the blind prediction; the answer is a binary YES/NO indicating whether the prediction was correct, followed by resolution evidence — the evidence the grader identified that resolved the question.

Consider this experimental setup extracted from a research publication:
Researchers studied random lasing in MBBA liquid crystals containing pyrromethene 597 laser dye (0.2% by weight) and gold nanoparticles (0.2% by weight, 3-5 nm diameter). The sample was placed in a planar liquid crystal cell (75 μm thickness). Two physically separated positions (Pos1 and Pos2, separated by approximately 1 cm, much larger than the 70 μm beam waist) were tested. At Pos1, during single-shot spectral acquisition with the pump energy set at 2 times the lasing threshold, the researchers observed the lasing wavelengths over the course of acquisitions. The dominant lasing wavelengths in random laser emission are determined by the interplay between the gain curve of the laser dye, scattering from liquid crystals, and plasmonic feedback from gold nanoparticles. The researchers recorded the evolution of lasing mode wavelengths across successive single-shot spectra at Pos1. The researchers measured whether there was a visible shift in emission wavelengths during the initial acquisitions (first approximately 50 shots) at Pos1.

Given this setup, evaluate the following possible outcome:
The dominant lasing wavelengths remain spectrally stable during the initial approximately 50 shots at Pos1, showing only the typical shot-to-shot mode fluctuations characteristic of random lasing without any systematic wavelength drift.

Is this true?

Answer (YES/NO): NO